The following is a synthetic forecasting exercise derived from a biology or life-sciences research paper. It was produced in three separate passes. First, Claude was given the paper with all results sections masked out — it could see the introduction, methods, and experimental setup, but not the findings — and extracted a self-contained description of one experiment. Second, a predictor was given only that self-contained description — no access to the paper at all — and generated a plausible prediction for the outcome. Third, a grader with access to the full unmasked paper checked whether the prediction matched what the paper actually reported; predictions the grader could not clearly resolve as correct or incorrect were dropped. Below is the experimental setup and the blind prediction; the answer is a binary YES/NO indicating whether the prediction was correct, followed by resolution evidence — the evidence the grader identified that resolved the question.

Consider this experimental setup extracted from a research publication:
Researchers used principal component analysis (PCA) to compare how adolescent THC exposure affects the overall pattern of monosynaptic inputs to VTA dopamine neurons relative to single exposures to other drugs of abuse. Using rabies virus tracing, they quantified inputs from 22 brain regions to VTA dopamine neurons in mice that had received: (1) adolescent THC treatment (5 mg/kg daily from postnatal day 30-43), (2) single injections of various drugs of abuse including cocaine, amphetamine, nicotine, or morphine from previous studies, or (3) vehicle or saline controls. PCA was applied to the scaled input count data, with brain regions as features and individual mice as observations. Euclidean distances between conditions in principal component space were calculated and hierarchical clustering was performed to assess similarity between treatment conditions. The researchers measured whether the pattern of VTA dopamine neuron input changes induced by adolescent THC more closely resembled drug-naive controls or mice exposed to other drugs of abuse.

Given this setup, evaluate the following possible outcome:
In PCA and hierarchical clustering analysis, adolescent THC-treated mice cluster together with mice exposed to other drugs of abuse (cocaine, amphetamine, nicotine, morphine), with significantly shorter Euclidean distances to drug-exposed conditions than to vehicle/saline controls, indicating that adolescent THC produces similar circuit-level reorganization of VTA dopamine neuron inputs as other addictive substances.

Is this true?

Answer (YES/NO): NO